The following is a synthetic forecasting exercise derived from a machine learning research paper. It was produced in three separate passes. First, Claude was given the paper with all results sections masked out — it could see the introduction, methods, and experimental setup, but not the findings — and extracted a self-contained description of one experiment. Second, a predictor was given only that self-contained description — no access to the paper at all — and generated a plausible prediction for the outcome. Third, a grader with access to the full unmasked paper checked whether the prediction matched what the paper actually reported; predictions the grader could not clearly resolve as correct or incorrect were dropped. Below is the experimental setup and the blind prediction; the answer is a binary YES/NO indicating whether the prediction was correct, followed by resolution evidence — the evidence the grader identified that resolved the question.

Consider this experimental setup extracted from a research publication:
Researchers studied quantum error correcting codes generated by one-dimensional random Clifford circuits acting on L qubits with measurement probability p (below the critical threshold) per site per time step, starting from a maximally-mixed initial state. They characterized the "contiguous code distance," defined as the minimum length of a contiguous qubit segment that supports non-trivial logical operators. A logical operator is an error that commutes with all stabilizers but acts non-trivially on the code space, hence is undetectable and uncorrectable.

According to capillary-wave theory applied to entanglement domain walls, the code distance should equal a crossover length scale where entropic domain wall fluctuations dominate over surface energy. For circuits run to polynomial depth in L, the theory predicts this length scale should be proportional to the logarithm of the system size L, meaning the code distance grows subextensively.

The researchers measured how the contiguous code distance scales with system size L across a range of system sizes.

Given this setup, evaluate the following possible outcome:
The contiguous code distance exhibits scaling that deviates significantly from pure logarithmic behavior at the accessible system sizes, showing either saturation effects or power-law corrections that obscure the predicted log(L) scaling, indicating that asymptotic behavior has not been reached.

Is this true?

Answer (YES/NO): NO